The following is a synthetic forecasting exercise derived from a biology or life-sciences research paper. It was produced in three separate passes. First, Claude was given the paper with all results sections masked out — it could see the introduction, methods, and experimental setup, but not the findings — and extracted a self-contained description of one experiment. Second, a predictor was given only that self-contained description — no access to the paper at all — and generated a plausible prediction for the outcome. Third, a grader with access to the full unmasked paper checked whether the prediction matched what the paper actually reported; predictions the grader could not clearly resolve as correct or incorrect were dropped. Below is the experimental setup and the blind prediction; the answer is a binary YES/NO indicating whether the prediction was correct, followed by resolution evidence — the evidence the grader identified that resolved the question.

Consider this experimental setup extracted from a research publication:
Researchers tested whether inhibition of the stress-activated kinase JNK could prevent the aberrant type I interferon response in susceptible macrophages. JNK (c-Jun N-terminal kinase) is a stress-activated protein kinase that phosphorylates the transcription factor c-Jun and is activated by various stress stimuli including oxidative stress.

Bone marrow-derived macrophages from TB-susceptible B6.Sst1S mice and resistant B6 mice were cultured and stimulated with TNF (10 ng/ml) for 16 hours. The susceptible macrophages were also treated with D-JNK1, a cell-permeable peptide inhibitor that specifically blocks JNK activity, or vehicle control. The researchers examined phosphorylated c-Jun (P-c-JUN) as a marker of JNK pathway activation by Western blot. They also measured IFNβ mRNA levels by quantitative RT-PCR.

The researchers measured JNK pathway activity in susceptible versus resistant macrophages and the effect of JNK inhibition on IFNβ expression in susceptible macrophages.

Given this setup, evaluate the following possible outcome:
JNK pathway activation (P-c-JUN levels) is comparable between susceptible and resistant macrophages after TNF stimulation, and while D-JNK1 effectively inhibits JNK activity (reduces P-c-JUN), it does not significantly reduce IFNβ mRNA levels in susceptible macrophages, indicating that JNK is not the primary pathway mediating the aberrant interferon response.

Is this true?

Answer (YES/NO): NO